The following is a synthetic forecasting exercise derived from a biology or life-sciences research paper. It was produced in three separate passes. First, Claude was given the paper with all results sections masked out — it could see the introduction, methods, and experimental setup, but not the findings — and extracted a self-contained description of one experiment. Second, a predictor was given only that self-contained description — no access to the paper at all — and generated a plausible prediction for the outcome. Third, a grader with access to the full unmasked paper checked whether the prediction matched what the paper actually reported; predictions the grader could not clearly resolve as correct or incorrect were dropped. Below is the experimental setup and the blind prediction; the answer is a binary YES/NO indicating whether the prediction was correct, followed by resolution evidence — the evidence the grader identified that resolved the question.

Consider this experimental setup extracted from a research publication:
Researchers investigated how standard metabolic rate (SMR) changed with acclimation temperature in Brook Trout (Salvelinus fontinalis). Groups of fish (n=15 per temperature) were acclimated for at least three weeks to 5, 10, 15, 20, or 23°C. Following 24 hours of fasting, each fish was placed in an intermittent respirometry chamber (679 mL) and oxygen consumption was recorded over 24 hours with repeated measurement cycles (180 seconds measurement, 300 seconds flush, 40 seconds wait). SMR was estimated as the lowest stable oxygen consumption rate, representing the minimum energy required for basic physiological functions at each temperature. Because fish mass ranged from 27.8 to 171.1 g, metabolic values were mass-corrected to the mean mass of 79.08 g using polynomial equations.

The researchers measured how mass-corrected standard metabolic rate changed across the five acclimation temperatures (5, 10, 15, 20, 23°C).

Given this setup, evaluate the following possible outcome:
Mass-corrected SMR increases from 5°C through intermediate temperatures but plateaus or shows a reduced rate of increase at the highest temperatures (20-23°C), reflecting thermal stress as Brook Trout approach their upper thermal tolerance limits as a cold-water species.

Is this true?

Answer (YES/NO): NO